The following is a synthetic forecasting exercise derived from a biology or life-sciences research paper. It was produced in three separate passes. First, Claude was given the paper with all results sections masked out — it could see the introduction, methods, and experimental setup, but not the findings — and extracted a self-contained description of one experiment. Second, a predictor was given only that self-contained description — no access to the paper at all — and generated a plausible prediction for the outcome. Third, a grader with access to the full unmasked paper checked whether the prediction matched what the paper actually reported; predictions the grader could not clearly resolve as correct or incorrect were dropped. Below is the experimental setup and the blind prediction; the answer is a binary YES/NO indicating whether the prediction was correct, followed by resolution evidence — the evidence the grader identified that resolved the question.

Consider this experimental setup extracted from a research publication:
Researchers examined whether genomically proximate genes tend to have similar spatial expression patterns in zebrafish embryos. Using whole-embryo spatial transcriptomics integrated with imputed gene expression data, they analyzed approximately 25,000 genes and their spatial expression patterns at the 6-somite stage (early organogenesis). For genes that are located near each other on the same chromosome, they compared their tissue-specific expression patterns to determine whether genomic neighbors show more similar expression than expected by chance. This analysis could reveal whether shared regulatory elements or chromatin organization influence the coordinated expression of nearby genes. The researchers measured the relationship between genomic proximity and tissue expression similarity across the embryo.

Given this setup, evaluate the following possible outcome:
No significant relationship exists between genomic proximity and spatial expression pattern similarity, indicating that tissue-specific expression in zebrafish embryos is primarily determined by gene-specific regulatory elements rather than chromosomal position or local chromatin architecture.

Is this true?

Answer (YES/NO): NO